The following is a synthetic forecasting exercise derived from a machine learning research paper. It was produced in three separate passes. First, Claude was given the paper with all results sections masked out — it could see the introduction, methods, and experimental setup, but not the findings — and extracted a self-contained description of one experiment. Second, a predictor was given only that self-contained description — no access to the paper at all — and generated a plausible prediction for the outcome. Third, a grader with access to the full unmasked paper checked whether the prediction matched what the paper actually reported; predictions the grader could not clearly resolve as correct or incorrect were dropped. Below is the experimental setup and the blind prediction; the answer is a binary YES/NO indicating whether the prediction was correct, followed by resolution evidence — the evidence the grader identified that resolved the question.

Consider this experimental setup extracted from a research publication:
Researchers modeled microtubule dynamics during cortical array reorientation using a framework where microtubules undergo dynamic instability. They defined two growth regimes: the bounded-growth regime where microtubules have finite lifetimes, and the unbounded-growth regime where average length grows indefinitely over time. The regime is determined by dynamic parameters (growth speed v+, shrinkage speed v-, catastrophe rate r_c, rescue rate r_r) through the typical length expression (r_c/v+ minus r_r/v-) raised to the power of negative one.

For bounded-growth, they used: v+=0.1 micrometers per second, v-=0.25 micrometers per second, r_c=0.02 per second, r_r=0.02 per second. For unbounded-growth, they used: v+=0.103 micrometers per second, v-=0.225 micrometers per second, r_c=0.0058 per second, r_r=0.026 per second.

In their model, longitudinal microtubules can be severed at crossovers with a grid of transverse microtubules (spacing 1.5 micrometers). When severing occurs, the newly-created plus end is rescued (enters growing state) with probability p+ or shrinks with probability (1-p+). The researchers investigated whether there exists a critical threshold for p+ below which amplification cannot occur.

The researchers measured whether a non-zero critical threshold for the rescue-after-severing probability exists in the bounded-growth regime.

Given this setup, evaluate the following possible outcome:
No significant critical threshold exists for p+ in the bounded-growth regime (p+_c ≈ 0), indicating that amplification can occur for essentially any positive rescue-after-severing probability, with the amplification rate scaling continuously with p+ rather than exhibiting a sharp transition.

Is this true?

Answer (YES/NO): NO